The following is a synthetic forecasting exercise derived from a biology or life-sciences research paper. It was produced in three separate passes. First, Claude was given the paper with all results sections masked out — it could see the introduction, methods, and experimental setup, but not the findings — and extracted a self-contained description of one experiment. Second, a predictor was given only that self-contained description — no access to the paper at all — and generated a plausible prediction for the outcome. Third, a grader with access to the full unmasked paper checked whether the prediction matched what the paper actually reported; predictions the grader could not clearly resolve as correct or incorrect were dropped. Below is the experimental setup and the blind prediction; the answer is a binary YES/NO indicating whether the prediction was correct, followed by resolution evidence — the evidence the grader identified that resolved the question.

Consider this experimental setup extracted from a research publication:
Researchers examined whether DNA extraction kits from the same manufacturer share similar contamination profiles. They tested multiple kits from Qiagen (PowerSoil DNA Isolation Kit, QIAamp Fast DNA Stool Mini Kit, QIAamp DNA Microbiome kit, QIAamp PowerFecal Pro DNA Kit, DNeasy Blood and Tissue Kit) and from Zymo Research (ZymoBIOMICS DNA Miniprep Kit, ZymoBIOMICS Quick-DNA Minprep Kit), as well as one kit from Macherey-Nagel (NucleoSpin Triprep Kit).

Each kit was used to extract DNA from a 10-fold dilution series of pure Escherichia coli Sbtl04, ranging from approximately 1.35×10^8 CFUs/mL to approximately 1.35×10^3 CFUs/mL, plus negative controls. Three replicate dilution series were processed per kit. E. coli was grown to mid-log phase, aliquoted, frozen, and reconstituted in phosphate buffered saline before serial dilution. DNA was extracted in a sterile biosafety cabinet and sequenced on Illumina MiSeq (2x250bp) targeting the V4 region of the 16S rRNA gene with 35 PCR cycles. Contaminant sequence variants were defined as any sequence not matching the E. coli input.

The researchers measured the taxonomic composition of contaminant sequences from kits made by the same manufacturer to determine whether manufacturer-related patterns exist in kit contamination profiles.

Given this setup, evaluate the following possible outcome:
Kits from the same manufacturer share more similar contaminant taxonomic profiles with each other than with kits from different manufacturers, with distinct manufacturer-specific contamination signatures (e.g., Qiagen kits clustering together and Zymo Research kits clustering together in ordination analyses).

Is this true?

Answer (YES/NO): NO